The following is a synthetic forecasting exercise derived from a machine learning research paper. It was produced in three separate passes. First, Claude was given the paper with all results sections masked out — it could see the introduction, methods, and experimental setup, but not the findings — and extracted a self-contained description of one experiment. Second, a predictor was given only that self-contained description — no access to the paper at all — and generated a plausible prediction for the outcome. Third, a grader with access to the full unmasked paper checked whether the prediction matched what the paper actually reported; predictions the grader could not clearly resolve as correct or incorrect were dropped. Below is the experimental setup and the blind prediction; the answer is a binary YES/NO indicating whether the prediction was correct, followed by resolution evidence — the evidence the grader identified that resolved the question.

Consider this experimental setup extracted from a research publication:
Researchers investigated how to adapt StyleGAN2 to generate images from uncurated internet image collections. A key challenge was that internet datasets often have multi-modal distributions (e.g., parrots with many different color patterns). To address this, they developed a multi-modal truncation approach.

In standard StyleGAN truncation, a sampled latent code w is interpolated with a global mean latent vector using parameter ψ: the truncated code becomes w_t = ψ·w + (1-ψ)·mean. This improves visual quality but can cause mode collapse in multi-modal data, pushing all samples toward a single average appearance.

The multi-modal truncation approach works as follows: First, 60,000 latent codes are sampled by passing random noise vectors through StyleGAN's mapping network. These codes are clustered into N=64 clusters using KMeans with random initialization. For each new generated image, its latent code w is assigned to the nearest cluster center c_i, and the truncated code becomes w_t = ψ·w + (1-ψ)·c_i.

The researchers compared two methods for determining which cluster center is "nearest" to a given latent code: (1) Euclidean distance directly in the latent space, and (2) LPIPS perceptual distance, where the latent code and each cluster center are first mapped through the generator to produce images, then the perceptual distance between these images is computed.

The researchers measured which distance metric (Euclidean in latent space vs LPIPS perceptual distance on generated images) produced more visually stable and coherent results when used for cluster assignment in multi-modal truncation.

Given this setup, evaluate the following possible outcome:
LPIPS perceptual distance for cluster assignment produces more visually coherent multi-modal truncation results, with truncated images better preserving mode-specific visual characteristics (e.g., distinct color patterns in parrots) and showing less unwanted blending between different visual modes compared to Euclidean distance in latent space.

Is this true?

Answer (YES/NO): YES